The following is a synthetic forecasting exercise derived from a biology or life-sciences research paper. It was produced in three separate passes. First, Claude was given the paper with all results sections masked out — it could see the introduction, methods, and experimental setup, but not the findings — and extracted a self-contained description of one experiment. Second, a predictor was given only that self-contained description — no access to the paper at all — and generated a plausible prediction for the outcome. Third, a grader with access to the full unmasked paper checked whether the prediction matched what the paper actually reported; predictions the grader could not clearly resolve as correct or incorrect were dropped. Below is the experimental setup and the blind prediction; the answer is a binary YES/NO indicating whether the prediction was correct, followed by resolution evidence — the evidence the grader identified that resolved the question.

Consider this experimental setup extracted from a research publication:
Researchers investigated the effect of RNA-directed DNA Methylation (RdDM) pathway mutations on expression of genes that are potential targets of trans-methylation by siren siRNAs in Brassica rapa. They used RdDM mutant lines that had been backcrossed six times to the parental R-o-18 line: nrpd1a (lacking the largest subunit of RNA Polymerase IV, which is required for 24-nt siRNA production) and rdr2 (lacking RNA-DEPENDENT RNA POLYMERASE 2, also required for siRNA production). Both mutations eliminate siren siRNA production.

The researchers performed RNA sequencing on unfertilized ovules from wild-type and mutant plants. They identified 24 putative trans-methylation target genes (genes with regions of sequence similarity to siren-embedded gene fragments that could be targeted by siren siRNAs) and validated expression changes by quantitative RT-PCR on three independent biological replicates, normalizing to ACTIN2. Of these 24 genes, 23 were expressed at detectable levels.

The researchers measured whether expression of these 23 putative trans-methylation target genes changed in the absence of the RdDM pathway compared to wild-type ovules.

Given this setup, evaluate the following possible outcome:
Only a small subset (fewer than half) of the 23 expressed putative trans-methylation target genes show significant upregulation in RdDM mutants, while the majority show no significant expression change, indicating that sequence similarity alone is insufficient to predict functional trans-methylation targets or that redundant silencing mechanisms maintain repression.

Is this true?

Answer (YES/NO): YES